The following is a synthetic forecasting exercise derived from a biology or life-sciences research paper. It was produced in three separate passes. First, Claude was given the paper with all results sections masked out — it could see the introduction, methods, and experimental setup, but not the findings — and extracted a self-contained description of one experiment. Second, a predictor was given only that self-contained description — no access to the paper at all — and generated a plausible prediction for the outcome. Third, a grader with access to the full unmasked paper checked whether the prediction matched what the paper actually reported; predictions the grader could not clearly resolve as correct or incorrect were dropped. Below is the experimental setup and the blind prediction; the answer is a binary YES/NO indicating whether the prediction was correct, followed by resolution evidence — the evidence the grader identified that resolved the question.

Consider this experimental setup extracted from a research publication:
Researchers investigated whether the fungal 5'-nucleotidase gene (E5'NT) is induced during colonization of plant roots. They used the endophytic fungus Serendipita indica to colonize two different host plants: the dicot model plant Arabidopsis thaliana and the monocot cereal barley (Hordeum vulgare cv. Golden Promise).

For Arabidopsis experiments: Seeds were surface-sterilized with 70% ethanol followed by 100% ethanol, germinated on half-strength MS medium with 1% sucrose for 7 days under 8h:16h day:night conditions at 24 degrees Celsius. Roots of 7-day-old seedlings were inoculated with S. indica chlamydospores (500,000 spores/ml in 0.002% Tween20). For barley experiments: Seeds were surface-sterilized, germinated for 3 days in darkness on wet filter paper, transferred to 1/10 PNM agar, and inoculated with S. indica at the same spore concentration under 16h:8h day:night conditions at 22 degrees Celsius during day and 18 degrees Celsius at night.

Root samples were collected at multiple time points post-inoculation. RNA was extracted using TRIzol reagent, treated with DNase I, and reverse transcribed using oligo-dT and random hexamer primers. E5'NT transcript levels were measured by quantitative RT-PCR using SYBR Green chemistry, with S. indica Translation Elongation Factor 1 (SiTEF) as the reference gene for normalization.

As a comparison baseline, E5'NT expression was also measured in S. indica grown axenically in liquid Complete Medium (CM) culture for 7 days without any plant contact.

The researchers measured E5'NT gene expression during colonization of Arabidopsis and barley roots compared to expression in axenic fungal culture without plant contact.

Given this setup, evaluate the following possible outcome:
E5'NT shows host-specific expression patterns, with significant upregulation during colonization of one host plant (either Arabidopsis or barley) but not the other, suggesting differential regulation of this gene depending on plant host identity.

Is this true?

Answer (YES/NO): NO